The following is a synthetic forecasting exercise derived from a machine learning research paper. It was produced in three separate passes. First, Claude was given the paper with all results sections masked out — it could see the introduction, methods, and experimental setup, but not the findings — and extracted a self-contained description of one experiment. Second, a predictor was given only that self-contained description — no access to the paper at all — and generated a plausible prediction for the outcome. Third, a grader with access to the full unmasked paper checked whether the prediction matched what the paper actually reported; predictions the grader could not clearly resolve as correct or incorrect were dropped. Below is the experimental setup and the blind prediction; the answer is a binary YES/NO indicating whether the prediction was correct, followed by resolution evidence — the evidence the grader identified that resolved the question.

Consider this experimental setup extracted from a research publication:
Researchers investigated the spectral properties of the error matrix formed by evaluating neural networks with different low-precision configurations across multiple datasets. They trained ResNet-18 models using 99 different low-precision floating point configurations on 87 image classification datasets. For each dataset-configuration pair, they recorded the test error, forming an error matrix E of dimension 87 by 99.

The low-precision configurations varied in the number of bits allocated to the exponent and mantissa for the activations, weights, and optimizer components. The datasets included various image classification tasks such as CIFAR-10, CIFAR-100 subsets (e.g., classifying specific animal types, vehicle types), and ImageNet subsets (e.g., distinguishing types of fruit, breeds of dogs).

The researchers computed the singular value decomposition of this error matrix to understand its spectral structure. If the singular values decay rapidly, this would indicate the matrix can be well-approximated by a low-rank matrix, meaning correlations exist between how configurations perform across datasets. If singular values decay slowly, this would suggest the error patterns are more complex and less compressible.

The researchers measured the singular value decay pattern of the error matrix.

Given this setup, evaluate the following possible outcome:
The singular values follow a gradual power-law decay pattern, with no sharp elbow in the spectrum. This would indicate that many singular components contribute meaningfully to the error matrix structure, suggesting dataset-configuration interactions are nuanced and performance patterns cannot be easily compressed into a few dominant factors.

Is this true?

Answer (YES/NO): NO